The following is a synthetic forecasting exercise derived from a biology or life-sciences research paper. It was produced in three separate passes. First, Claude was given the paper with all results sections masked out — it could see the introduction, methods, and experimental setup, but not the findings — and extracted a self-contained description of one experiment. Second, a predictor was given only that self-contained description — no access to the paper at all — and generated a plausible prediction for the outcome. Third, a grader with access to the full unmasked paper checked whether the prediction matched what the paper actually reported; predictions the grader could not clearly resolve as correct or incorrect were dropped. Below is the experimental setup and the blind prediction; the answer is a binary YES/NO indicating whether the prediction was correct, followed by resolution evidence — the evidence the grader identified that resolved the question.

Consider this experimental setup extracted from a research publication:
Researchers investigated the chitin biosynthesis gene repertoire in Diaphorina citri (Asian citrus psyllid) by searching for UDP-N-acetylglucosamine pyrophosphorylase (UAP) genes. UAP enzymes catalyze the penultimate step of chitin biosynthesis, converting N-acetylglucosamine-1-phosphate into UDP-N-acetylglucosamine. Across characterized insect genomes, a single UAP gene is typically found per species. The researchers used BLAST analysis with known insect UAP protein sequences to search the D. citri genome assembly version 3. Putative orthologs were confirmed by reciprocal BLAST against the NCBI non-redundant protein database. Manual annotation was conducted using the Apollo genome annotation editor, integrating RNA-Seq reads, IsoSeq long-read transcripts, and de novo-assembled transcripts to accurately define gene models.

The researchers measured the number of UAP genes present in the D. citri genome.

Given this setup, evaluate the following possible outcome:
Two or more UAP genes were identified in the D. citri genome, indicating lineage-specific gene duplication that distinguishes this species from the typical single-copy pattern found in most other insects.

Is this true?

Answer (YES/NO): YES